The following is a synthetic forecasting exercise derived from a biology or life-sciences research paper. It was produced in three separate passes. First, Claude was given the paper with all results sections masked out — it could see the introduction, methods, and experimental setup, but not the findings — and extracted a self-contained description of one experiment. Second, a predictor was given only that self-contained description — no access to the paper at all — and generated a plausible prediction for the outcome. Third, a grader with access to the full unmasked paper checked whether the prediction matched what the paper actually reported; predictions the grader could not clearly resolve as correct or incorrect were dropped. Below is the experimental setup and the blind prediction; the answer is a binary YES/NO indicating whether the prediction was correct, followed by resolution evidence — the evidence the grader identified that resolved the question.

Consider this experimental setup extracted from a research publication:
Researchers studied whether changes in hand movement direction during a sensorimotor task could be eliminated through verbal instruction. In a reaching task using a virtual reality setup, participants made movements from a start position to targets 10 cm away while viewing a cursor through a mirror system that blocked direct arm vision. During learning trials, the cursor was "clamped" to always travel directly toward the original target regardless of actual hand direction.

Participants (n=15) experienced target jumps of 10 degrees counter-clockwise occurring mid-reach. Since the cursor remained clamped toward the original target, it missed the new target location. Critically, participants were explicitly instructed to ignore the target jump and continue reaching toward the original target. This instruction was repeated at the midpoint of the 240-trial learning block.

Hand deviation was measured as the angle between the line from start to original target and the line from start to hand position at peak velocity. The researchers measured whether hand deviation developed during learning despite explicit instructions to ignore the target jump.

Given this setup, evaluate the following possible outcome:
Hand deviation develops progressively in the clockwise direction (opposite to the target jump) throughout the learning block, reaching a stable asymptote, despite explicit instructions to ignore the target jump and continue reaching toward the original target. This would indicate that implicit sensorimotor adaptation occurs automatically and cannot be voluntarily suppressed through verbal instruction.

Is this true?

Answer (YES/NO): NO